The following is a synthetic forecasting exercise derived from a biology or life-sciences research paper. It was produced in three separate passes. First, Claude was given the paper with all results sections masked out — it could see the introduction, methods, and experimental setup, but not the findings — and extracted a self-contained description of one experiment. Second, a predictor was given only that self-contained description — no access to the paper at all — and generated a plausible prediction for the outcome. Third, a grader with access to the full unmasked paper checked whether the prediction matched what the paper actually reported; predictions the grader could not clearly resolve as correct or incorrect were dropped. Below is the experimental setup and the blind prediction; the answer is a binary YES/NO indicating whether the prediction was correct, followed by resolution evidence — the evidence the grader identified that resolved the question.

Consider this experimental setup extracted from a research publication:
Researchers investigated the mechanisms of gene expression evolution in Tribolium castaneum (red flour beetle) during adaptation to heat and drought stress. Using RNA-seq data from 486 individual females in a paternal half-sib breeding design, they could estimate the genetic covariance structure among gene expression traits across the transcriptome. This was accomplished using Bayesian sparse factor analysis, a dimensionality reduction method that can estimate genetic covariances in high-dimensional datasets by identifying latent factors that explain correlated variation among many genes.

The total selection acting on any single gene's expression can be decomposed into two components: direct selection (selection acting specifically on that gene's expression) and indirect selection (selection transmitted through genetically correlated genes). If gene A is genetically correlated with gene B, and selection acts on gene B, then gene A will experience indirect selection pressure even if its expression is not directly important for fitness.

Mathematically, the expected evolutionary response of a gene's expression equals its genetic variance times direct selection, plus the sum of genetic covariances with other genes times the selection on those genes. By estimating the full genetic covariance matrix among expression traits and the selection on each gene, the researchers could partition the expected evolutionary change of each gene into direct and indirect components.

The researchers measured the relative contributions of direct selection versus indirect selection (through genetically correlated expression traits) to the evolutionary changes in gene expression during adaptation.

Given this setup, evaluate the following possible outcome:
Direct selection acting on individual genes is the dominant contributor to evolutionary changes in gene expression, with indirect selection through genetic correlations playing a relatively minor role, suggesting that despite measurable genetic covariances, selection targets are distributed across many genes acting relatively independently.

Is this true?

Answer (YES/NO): NO